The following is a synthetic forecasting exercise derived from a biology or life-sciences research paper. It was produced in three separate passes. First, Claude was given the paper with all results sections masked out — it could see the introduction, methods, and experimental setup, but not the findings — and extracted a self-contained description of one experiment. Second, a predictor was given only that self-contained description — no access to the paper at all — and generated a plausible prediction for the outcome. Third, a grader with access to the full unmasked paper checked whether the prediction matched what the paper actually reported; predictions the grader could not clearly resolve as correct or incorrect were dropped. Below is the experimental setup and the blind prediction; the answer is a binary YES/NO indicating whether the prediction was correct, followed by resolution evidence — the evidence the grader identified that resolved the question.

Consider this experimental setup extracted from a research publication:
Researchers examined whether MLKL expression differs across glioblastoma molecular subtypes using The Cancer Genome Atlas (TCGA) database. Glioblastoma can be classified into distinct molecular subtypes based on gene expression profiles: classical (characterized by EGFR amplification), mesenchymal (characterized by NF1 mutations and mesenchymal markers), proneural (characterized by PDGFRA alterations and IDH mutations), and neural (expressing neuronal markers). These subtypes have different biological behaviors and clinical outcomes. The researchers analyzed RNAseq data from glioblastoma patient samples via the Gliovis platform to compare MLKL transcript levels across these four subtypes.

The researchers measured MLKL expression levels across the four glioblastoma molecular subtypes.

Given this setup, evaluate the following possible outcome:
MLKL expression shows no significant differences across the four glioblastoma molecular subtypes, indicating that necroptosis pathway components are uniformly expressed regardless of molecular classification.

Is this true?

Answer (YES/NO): NO